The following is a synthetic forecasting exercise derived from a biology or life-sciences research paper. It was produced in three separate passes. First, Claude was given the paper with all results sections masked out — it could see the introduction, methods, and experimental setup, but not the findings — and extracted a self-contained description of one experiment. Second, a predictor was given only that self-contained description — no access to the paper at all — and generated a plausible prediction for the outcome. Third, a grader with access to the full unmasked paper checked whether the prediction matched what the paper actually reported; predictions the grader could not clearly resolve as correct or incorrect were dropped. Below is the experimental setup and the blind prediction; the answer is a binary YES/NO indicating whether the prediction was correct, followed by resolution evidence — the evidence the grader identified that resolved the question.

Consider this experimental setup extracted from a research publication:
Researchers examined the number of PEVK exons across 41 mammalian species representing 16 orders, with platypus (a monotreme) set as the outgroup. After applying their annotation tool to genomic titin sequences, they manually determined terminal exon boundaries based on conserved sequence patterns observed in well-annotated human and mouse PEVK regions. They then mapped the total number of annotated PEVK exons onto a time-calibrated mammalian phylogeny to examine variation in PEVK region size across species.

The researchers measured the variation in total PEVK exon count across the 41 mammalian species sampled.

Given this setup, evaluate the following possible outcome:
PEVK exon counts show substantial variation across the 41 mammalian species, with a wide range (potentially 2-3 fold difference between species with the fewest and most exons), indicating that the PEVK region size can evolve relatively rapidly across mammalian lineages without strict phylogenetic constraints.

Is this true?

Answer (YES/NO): NO